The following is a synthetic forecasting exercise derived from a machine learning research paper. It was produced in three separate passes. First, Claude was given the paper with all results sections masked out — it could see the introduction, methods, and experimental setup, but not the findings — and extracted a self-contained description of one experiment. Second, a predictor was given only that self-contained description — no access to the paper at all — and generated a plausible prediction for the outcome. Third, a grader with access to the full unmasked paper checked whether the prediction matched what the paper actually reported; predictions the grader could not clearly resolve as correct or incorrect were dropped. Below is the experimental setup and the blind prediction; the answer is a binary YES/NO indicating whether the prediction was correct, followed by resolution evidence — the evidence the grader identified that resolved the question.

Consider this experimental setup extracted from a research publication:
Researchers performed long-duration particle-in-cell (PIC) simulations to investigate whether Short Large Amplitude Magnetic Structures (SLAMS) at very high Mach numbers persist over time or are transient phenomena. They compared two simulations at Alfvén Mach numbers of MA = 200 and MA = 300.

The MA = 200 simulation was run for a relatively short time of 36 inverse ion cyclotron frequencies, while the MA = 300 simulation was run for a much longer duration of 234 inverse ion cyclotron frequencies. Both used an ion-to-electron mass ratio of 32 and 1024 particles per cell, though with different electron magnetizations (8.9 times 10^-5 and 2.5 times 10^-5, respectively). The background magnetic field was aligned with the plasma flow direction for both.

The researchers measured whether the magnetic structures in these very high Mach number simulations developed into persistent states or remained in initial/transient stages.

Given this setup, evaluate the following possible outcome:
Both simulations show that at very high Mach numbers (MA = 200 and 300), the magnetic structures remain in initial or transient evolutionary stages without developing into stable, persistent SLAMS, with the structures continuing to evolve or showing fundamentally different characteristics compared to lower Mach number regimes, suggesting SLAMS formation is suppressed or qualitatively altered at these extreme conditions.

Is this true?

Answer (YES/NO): NO